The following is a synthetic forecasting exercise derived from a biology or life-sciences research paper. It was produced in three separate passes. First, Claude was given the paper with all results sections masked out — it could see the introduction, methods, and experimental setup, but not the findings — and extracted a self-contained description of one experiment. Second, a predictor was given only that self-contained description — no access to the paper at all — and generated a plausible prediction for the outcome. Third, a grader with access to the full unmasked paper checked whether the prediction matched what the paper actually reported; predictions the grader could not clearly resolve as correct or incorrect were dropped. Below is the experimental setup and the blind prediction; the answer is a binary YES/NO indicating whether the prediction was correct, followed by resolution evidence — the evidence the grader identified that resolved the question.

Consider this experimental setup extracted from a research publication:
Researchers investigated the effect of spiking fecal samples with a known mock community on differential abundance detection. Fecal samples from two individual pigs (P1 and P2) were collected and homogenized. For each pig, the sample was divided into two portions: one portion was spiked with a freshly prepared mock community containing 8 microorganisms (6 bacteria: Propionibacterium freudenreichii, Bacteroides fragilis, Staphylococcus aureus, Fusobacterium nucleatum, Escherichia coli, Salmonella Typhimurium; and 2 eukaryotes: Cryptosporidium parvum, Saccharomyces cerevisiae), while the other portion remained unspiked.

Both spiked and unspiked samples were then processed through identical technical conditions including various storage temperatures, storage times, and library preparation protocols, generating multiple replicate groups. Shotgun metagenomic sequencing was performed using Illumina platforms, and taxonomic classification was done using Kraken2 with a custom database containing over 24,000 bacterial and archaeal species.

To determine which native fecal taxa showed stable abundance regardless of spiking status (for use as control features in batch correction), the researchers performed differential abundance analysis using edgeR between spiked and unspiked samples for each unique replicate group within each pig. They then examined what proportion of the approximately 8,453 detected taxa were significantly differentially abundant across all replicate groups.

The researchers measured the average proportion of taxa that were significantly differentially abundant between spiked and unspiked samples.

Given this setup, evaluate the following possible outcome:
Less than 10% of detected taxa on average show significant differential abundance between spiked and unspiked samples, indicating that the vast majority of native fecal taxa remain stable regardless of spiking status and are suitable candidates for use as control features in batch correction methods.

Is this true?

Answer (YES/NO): YES